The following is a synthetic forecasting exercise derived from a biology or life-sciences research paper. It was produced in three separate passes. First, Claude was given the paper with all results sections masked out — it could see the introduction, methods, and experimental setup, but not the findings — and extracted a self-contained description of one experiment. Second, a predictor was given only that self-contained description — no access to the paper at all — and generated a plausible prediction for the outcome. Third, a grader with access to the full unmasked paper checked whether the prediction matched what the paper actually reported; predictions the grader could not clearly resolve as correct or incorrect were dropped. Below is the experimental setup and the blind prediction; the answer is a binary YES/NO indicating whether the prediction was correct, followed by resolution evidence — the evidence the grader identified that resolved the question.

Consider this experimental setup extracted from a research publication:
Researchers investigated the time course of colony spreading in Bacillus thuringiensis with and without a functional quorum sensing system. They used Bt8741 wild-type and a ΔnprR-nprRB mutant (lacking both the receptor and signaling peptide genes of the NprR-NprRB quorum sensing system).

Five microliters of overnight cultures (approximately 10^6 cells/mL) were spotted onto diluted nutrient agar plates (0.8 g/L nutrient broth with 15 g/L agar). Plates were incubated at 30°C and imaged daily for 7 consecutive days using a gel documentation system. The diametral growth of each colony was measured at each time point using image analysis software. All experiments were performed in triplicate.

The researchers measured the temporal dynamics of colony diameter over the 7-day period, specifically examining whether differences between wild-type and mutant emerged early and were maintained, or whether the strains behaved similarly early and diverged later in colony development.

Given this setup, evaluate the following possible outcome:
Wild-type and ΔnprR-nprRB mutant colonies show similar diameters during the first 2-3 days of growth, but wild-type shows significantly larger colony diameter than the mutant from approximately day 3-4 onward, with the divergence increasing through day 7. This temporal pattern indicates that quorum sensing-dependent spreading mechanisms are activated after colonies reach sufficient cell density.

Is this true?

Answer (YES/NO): YES